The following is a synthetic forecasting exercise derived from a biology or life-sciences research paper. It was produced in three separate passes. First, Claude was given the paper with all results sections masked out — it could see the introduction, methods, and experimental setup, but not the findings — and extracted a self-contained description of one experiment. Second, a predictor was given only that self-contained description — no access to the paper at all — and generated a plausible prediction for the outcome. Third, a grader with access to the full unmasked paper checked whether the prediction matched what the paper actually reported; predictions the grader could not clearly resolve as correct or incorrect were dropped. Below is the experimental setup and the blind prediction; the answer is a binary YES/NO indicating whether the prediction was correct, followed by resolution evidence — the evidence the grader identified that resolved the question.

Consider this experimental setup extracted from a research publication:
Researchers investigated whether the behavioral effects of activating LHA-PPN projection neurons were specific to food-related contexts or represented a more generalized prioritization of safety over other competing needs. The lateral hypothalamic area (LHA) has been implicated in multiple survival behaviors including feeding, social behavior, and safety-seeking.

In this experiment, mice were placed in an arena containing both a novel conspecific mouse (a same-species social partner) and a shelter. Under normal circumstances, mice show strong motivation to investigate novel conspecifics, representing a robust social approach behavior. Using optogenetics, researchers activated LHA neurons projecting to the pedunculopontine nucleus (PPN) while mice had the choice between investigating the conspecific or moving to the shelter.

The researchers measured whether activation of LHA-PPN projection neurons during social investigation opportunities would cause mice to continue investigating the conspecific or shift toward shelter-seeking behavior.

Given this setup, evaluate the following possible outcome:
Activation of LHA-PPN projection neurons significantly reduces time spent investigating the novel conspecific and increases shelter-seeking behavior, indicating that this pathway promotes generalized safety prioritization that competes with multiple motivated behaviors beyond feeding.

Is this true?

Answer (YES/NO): YES